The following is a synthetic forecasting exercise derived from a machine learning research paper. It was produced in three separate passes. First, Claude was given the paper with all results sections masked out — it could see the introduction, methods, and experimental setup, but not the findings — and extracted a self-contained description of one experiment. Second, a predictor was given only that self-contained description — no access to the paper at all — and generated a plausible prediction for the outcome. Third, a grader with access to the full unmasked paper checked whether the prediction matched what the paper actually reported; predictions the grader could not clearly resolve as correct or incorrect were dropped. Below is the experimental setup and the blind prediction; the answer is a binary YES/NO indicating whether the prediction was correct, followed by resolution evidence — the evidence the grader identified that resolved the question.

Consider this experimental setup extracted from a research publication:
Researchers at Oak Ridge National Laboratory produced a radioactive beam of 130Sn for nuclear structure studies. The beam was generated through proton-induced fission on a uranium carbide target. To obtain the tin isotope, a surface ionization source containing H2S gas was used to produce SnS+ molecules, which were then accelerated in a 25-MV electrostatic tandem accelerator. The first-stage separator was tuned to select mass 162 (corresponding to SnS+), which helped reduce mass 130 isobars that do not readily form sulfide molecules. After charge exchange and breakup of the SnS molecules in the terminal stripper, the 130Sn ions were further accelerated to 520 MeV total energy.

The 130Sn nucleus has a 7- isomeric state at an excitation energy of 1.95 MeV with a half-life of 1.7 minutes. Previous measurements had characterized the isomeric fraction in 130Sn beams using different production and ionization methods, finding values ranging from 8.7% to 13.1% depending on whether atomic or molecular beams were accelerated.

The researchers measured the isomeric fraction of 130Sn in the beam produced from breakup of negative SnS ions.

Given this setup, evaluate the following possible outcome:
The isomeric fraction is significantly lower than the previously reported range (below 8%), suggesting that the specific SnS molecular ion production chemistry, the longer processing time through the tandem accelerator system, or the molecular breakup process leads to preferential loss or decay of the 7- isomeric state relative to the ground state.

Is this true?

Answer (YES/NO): NO